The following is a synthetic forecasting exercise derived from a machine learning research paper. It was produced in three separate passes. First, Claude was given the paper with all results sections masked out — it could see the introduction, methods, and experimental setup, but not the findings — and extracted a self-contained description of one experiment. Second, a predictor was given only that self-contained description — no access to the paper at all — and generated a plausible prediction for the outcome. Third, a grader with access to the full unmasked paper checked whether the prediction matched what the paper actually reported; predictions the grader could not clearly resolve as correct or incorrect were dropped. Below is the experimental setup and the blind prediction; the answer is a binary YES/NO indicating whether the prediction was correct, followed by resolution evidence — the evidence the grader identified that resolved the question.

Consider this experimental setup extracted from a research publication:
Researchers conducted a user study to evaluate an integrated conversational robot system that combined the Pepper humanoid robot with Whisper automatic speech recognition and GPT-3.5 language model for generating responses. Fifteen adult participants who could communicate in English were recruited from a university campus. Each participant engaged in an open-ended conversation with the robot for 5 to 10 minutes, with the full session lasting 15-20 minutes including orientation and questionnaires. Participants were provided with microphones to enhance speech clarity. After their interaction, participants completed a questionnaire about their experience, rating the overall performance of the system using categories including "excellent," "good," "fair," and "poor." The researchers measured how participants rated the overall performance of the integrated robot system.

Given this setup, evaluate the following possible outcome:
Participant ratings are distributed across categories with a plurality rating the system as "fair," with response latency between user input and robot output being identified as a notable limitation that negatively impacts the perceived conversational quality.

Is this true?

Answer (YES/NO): NO